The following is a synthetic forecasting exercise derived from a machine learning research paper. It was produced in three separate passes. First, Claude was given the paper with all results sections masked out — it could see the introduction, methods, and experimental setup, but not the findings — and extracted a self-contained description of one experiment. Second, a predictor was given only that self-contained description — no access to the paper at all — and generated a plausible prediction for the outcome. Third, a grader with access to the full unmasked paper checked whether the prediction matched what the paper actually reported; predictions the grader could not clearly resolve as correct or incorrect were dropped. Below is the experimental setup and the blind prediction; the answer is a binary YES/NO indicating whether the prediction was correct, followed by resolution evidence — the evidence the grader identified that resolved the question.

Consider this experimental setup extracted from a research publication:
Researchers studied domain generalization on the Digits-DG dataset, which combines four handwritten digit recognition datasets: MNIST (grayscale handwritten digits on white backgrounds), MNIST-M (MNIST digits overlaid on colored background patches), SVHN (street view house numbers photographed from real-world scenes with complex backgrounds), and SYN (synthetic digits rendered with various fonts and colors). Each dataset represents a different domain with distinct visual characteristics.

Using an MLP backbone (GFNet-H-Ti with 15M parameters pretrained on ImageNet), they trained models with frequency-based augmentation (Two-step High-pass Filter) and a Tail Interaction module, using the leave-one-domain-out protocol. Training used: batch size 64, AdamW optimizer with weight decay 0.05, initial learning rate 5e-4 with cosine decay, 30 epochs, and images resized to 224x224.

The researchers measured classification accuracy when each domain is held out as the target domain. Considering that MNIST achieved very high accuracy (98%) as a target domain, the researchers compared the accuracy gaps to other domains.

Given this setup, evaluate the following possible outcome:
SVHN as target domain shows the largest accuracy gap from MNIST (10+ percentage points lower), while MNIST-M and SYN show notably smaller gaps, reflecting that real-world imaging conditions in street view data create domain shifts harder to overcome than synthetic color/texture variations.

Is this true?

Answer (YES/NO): NO